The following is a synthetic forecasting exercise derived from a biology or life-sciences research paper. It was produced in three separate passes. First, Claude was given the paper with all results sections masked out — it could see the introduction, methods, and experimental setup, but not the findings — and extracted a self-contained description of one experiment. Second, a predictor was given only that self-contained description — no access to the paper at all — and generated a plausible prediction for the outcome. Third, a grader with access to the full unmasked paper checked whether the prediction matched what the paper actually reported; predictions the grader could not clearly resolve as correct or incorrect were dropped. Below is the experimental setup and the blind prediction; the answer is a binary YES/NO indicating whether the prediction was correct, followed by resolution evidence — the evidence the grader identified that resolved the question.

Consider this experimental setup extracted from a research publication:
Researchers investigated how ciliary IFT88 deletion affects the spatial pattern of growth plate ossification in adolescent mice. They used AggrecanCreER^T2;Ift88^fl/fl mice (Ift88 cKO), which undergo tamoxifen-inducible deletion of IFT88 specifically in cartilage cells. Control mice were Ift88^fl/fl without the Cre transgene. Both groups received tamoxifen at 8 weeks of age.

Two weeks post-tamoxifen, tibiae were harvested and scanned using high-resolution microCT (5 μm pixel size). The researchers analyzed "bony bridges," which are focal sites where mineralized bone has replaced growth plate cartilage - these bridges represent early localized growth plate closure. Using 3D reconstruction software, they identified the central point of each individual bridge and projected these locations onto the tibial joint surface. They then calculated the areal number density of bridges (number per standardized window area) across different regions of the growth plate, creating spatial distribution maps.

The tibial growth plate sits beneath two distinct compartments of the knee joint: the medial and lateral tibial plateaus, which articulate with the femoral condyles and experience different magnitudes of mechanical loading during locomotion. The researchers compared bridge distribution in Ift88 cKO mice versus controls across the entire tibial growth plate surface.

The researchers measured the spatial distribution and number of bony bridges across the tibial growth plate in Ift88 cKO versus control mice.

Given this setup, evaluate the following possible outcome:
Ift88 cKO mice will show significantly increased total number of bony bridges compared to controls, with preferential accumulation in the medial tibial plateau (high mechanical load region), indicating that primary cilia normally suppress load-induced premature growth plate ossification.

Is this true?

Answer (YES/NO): NO